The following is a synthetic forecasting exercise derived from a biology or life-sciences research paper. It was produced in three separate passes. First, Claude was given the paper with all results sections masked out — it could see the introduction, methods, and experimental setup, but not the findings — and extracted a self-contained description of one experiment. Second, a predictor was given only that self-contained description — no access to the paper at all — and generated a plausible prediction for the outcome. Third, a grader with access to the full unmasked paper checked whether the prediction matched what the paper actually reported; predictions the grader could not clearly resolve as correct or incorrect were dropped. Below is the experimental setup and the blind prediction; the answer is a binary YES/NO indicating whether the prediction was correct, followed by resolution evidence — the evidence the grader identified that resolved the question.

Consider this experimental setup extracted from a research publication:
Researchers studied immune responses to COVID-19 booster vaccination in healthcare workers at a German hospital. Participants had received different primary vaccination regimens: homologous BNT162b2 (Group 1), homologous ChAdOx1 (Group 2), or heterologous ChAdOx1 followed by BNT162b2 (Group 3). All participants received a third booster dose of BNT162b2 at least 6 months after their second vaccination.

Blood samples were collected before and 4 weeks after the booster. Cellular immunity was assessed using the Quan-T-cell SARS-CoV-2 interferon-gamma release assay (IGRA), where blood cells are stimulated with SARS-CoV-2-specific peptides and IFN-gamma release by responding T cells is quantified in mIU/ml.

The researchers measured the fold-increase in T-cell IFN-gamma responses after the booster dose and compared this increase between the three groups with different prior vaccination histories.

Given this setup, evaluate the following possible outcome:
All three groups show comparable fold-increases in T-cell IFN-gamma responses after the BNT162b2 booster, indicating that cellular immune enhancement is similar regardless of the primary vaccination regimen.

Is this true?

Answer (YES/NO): NO